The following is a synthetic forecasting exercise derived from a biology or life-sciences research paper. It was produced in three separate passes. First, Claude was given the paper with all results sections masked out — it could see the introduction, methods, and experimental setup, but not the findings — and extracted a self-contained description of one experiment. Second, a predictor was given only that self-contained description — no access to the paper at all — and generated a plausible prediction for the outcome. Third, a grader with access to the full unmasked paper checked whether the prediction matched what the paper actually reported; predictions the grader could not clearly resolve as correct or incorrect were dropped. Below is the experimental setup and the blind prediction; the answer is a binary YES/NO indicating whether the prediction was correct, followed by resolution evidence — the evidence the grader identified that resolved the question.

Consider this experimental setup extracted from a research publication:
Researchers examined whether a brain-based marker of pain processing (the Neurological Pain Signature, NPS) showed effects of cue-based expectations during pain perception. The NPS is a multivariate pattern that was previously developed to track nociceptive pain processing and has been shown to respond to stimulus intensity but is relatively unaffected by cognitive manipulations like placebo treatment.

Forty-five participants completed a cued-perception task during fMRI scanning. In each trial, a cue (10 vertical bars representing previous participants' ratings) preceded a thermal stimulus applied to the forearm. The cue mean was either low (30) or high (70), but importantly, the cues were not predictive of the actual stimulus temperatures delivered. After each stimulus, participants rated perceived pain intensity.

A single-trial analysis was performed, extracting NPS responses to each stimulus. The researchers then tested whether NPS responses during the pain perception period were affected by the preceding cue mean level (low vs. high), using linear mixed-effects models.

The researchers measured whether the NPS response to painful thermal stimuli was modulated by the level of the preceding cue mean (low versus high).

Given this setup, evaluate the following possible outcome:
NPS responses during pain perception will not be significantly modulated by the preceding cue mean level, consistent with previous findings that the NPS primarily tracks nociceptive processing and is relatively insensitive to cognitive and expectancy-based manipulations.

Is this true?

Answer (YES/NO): YES